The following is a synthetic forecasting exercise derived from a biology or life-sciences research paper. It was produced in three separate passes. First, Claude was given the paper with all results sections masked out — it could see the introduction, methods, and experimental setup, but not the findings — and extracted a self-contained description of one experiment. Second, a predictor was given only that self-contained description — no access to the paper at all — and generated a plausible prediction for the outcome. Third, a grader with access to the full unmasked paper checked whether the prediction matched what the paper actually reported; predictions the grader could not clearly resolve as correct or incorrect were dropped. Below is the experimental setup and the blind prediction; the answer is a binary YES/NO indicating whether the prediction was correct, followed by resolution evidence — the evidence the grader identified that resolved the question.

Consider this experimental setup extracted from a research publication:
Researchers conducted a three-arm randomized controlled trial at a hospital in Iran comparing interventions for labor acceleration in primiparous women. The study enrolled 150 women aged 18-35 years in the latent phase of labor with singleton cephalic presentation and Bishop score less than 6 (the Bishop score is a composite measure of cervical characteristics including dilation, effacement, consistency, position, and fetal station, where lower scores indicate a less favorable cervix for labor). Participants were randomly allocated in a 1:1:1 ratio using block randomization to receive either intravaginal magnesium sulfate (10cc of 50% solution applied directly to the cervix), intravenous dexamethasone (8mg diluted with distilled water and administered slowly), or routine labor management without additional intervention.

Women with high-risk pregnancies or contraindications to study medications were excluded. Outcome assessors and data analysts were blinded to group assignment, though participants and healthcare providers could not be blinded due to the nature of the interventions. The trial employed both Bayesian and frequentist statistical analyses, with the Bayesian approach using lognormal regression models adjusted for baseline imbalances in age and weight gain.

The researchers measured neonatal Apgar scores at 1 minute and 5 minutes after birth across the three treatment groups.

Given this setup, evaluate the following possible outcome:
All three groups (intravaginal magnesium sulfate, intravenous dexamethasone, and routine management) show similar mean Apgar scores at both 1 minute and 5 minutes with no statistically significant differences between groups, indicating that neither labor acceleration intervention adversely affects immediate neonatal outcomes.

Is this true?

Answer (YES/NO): YES